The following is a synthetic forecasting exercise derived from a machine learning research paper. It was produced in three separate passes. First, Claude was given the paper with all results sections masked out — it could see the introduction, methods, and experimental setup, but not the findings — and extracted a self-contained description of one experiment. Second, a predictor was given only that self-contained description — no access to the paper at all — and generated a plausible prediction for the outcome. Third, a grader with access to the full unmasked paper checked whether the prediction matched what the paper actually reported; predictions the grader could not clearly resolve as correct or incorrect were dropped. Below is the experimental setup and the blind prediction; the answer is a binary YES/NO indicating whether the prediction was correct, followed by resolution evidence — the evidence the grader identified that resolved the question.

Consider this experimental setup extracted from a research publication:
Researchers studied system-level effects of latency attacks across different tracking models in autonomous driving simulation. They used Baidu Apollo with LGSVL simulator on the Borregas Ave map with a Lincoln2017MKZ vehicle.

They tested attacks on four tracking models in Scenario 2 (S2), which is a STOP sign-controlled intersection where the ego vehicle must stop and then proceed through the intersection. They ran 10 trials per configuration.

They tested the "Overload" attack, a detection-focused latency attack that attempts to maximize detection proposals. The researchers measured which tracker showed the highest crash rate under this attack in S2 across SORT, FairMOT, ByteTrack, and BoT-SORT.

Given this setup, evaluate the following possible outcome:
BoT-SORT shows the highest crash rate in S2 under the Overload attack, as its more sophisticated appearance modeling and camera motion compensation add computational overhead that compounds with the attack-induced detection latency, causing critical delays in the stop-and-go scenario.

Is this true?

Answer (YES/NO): YES